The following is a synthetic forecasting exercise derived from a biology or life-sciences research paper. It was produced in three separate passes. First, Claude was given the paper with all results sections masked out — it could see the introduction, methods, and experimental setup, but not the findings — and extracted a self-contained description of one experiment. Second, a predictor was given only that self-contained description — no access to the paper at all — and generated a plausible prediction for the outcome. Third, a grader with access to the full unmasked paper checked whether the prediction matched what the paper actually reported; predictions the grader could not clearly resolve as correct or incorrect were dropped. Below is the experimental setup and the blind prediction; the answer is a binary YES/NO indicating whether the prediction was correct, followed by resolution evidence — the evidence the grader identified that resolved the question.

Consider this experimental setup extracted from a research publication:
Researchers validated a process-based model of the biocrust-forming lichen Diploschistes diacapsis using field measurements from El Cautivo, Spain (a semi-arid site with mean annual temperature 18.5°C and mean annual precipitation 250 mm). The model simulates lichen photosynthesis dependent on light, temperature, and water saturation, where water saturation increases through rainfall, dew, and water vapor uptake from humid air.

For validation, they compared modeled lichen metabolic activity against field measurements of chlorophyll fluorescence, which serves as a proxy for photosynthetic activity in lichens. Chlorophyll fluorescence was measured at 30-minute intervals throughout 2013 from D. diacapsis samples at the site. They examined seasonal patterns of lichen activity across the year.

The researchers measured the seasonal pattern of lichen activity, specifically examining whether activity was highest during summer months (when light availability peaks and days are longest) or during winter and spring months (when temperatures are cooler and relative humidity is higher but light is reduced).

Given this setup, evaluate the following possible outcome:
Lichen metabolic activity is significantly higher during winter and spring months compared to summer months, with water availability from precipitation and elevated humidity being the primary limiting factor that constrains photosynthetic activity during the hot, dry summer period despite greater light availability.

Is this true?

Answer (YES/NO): NO